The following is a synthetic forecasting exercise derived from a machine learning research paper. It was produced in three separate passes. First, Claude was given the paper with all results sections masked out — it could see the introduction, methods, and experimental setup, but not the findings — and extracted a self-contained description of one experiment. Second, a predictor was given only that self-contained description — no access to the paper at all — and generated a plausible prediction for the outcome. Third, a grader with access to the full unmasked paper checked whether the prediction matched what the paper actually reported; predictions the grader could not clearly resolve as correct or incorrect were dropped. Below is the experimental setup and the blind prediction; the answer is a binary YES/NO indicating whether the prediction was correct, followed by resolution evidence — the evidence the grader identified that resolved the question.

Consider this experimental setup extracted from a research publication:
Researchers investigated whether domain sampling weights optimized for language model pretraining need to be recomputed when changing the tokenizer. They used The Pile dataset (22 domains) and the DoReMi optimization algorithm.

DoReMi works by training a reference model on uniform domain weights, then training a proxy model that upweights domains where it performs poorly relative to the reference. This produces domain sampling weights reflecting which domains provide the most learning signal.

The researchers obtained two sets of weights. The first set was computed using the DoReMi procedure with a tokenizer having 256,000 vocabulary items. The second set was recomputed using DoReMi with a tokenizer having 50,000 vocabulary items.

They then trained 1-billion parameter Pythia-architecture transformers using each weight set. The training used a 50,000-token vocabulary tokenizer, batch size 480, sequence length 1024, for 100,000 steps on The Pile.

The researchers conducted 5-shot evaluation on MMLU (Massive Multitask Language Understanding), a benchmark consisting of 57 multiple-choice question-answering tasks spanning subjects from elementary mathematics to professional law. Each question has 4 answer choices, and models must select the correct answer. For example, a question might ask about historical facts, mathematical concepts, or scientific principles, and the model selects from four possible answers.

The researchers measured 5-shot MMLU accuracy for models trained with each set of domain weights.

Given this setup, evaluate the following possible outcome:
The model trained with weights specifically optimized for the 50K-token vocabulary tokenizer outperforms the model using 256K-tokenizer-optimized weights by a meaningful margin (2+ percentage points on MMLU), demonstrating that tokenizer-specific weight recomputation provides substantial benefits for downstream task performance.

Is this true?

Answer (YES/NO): NO